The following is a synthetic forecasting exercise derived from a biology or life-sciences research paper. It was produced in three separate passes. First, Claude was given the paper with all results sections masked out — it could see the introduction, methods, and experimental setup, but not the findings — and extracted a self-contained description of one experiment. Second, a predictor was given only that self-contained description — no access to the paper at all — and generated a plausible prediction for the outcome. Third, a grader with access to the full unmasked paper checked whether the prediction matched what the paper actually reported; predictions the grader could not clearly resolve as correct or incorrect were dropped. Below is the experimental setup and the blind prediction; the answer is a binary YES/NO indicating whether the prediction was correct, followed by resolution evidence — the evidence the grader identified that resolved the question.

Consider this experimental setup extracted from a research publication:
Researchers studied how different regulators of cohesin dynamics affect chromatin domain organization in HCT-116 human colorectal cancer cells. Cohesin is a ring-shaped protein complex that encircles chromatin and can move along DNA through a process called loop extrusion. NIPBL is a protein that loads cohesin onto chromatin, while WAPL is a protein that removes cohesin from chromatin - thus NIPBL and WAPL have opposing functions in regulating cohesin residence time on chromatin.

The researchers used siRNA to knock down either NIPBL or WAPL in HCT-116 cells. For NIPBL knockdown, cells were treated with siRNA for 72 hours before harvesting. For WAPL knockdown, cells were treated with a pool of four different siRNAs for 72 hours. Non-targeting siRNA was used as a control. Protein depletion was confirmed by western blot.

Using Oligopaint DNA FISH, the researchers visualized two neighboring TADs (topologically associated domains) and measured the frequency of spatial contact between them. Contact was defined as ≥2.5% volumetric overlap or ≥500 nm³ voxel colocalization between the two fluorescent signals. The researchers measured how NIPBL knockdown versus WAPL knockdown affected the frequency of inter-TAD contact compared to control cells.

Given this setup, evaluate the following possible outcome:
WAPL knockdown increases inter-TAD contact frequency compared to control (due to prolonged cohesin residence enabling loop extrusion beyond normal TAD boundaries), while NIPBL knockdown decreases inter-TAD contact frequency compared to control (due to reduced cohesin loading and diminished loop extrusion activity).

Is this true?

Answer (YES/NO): YES